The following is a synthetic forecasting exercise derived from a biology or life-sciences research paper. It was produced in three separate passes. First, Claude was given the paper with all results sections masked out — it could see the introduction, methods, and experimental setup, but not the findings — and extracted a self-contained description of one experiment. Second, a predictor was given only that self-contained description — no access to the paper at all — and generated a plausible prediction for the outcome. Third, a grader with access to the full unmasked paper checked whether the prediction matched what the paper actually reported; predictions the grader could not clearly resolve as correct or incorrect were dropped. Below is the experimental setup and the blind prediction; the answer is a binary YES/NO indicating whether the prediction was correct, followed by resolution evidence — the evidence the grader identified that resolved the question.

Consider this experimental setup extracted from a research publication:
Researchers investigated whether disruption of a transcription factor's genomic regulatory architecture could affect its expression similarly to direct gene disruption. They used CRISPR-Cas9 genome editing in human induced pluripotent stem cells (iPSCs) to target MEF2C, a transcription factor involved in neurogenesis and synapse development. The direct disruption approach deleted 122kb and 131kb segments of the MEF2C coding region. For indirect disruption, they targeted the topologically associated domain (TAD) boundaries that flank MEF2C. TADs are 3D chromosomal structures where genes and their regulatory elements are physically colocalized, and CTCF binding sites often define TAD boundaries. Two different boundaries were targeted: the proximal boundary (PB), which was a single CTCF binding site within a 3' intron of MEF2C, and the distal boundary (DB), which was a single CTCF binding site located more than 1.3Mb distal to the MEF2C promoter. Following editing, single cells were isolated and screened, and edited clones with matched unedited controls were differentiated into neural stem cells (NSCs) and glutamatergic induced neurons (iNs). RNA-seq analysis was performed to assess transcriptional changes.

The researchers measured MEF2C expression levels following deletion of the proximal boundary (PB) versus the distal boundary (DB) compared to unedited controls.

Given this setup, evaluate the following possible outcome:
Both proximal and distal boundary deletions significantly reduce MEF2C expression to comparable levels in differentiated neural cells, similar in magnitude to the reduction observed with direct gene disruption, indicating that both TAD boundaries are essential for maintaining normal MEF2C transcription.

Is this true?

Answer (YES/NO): NO